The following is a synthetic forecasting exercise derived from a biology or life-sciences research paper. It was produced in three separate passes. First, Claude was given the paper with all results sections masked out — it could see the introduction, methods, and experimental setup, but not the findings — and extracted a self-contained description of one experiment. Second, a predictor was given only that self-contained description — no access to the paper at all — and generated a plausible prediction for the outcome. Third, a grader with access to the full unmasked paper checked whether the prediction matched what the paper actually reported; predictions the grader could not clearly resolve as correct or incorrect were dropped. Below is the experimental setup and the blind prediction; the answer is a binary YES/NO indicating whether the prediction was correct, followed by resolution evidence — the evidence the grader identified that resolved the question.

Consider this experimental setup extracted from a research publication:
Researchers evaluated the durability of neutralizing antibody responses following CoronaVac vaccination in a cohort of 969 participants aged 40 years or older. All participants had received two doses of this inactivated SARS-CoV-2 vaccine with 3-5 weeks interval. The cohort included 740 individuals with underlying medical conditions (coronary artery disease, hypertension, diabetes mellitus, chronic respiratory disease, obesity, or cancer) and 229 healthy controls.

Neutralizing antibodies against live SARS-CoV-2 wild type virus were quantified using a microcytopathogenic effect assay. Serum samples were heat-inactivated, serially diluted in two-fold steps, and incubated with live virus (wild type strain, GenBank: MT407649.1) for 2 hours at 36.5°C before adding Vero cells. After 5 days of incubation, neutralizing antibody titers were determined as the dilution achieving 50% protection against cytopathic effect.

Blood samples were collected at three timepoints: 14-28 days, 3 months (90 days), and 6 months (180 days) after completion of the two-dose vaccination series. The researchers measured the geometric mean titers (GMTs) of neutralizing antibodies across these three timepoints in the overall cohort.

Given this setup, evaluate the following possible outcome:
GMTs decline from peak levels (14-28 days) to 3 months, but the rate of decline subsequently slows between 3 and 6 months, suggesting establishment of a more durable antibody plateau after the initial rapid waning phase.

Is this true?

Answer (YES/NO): YES